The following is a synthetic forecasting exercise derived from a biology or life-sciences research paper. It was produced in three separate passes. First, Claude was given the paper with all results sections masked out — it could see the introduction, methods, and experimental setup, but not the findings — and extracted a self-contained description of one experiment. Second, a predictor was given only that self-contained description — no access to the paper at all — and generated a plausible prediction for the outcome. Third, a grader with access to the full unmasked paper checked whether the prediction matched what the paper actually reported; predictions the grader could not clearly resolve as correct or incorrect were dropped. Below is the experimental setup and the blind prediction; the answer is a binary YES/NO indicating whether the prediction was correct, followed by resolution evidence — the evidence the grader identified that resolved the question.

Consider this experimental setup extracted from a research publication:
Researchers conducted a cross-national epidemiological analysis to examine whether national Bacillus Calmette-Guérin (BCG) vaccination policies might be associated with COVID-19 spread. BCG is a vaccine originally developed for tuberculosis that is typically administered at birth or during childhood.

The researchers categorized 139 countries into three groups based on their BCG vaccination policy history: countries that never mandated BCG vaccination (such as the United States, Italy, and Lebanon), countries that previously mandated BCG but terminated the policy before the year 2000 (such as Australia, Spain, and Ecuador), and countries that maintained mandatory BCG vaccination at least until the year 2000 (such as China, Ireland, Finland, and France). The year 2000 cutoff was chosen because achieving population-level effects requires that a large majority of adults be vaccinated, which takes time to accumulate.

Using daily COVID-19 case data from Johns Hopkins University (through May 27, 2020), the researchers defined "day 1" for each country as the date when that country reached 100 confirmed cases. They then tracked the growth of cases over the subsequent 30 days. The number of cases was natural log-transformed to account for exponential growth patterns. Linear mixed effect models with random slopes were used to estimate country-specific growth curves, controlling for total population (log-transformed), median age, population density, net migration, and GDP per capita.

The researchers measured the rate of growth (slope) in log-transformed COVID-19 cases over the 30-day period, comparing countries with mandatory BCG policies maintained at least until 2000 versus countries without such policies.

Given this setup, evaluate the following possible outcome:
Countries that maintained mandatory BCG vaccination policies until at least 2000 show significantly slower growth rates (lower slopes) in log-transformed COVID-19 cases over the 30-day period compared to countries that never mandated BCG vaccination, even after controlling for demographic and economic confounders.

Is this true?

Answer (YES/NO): YES